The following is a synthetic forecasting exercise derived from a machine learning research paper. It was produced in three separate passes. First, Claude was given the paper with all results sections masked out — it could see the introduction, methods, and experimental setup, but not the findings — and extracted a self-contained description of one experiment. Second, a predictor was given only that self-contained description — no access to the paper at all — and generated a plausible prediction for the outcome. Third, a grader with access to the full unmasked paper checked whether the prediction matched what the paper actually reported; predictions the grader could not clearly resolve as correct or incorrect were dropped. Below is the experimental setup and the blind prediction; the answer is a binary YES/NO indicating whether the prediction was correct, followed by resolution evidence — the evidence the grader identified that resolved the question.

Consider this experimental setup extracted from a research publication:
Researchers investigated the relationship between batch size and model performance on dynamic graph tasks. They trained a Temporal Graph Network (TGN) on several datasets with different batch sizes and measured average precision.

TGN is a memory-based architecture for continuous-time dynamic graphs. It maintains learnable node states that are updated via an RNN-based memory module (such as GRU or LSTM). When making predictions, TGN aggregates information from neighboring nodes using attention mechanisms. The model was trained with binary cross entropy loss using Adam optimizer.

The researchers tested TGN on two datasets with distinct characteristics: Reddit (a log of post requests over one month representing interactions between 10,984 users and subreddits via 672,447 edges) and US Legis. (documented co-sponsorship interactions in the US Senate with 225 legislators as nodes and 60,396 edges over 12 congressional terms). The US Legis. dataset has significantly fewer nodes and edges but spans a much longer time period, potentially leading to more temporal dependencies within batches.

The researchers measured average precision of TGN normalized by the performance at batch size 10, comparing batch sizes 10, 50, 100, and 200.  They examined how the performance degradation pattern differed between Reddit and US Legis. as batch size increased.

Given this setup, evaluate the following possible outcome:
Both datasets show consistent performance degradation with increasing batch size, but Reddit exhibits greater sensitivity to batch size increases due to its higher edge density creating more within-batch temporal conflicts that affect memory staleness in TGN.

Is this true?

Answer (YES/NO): NO